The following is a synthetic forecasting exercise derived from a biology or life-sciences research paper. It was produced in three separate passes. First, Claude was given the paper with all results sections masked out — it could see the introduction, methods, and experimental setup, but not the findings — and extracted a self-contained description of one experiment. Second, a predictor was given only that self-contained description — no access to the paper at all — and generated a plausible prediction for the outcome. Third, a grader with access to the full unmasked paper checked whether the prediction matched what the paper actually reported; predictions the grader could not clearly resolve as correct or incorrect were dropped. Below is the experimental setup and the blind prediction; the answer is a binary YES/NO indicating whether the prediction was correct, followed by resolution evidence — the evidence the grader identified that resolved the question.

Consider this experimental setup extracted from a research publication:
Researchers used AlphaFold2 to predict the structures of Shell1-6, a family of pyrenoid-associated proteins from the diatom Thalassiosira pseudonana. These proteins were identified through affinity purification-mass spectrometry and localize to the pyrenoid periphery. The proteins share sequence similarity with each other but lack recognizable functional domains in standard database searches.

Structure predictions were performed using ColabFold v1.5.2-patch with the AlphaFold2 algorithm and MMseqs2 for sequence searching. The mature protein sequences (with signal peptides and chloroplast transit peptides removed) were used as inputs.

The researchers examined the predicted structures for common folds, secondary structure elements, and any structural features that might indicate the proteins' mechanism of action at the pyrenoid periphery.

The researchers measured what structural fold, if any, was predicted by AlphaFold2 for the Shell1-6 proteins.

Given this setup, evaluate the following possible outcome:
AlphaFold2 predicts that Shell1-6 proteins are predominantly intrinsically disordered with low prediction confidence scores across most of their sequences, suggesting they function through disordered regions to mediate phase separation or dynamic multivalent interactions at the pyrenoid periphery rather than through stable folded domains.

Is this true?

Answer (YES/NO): NO